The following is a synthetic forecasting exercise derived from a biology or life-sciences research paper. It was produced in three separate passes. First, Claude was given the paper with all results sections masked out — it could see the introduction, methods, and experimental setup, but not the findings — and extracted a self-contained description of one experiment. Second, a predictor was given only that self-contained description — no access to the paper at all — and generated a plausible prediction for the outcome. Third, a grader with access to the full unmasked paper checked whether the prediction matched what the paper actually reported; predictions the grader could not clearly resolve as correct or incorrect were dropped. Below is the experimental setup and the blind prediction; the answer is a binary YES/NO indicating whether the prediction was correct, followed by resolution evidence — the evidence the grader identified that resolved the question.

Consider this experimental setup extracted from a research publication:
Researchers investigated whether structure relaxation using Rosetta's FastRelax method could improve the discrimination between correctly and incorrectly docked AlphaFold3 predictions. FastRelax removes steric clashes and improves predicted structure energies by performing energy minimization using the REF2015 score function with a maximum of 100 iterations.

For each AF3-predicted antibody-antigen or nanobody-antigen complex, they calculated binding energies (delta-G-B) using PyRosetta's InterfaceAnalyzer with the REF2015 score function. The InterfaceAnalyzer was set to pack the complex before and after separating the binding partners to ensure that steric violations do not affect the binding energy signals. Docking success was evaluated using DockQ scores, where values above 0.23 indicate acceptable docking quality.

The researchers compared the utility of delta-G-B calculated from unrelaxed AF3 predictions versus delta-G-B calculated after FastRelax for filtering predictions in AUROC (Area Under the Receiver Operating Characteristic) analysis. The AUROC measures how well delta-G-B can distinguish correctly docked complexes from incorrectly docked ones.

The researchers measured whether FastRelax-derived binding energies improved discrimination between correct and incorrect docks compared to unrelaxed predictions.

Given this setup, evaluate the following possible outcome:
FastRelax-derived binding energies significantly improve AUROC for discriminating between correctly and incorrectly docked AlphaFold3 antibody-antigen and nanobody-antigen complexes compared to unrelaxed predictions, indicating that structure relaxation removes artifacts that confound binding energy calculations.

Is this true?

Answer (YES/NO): NO